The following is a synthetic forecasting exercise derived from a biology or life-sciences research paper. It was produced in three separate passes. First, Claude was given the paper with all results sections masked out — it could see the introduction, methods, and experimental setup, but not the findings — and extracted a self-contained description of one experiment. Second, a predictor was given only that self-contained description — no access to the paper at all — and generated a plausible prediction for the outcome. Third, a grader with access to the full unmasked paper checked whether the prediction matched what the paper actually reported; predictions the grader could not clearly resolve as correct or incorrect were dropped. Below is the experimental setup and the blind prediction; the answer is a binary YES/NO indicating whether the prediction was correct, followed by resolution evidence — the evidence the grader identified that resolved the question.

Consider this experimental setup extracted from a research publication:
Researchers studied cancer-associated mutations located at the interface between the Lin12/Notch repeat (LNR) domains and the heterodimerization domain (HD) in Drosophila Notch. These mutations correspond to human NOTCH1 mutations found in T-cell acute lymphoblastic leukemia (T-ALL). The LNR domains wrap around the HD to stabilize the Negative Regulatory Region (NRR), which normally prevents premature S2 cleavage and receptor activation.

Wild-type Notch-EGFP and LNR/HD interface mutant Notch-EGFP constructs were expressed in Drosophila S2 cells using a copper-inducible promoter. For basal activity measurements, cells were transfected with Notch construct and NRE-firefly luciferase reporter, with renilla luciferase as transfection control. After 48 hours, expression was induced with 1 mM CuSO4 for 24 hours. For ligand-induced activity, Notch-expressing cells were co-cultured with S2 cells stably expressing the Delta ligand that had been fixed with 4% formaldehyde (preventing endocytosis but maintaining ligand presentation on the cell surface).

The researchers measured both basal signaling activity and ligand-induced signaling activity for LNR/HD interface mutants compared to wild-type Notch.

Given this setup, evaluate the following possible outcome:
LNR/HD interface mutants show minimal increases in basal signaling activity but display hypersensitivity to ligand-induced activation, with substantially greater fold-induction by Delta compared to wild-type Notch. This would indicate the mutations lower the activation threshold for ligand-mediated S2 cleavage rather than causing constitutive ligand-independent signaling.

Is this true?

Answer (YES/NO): NO